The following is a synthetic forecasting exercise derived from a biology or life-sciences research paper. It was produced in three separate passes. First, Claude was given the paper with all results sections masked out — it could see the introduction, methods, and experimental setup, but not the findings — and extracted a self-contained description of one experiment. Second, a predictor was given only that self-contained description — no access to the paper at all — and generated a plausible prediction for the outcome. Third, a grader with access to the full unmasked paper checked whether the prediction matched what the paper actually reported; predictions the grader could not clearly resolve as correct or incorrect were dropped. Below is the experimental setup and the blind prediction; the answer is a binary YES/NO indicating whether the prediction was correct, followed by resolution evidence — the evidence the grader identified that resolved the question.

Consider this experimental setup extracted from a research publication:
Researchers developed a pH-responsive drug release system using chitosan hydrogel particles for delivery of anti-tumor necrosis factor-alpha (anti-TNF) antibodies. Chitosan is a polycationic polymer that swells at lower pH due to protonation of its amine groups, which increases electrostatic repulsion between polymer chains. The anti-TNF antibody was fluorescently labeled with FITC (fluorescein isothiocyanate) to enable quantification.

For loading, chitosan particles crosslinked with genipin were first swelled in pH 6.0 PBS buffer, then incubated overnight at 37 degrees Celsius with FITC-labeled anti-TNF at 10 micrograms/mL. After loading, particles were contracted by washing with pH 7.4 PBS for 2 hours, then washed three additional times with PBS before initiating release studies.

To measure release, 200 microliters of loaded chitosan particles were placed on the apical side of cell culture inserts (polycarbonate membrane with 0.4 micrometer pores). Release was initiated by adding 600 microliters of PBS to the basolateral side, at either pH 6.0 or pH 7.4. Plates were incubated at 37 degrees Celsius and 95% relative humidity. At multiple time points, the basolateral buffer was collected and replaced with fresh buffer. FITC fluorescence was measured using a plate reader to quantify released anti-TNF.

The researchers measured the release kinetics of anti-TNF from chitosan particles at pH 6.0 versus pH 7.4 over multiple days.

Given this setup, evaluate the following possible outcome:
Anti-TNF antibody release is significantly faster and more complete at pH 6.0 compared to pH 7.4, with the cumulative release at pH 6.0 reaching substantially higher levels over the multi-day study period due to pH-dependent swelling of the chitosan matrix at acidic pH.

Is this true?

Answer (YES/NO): YES